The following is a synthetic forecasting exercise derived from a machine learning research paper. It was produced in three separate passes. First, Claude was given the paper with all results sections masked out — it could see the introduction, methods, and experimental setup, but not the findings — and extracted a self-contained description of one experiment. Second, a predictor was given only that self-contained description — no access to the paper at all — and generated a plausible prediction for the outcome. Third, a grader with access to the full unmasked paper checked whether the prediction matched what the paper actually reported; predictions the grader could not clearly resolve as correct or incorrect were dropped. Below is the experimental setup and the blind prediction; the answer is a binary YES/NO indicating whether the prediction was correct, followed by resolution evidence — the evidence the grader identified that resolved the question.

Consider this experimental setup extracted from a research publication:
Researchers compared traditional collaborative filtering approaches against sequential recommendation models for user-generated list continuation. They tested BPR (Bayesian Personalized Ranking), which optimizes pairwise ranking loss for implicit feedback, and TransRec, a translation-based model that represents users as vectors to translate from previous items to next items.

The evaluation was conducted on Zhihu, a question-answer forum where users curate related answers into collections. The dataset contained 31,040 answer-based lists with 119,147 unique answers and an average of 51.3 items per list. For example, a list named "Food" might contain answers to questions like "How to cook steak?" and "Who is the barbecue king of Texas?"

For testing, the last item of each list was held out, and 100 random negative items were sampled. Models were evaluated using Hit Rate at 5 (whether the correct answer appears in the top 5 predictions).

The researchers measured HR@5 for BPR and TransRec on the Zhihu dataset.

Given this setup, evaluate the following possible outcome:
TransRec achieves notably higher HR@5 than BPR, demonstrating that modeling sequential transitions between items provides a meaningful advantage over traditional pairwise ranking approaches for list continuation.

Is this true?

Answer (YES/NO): NO